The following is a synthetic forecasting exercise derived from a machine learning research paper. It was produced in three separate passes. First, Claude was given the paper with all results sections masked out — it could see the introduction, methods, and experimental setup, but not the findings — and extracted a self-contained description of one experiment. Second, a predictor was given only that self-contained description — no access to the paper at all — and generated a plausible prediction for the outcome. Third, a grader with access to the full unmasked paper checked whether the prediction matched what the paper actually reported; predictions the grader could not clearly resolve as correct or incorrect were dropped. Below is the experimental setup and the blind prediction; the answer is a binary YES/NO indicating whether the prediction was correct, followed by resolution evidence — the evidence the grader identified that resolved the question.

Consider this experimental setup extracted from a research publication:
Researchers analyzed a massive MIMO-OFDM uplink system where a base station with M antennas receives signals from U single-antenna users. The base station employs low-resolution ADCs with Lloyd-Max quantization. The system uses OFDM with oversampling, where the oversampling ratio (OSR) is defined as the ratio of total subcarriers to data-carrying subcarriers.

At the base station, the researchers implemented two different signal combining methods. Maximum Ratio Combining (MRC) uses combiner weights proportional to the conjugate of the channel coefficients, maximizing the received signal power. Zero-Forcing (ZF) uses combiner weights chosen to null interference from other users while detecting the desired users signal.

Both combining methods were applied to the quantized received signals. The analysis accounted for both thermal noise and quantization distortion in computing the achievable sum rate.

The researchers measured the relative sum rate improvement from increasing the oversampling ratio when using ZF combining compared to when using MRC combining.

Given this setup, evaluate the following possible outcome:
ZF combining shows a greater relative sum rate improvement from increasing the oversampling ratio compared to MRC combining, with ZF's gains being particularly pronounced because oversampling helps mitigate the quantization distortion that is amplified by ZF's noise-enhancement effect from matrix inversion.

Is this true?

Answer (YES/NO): YES